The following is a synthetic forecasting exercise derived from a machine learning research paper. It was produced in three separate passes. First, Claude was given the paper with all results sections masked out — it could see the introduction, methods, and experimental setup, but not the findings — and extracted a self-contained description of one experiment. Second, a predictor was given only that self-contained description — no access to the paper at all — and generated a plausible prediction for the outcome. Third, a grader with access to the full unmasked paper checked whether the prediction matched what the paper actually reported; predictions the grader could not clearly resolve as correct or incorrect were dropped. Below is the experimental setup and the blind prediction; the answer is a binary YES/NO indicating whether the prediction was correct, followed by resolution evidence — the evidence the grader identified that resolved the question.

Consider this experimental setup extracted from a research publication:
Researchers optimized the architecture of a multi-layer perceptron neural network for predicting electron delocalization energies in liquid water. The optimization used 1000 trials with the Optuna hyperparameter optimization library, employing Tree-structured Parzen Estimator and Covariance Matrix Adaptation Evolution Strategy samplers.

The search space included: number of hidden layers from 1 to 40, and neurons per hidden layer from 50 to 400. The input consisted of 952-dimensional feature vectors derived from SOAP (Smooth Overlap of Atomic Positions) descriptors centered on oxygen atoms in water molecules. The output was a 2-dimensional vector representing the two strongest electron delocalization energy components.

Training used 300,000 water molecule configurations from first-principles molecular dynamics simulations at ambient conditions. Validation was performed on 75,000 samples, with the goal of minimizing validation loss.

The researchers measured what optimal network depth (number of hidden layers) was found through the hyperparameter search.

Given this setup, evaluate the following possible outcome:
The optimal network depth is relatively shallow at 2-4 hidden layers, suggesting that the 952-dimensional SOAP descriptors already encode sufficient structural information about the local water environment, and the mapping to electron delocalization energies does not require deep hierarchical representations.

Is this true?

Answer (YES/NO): YES